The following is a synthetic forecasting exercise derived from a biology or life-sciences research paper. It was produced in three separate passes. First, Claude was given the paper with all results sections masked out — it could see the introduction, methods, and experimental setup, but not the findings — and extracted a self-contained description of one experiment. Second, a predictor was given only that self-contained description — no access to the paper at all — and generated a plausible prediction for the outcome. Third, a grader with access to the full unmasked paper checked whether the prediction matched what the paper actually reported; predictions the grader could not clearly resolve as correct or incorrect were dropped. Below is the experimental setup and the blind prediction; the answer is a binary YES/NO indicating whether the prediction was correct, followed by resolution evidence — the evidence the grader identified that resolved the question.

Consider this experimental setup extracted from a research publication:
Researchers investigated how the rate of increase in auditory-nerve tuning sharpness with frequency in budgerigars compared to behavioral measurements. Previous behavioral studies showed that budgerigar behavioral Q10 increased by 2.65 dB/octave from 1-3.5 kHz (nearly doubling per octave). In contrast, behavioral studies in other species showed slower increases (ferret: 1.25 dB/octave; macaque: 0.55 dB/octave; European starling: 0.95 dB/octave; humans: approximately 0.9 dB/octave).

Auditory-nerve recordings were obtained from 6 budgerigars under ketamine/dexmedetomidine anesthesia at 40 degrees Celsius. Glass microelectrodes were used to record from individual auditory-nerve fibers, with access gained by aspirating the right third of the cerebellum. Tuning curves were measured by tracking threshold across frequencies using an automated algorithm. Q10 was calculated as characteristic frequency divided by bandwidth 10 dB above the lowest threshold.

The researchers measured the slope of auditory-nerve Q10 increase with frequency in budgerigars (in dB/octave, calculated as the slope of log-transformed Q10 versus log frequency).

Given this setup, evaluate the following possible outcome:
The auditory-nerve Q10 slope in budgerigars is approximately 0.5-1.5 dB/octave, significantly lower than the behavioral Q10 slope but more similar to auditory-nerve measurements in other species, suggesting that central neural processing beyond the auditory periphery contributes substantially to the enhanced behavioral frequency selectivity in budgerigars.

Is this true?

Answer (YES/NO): YES